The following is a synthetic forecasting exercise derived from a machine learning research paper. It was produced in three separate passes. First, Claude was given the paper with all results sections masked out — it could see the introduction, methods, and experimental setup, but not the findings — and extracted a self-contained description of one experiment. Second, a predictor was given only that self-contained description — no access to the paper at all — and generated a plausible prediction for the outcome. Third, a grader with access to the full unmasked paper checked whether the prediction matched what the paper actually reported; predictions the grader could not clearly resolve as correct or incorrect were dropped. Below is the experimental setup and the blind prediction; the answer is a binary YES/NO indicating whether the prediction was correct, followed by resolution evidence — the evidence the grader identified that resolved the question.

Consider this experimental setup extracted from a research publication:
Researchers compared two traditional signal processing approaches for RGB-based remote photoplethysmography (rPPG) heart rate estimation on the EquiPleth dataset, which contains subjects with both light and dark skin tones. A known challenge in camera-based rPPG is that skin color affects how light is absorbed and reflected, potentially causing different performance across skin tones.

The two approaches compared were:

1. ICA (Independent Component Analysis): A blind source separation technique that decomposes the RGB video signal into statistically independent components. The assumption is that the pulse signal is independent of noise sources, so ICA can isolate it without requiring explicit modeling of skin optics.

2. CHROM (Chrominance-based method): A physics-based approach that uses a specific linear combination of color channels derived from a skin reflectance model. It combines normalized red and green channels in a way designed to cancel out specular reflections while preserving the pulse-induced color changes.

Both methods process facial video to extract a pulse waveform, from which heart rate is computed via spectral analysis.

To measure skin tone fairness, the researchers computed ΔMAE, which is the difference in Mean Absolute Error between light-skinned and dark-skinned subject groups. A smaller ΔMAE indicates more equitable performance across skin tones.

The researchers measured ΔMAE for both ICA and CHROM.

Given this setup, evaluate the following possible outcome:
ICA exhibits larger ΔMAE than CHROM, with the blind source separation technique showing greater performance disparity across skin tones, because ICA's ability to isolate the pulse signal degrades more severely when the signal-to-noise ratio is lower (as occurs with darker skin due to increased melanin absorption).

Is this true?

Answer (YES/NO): NO